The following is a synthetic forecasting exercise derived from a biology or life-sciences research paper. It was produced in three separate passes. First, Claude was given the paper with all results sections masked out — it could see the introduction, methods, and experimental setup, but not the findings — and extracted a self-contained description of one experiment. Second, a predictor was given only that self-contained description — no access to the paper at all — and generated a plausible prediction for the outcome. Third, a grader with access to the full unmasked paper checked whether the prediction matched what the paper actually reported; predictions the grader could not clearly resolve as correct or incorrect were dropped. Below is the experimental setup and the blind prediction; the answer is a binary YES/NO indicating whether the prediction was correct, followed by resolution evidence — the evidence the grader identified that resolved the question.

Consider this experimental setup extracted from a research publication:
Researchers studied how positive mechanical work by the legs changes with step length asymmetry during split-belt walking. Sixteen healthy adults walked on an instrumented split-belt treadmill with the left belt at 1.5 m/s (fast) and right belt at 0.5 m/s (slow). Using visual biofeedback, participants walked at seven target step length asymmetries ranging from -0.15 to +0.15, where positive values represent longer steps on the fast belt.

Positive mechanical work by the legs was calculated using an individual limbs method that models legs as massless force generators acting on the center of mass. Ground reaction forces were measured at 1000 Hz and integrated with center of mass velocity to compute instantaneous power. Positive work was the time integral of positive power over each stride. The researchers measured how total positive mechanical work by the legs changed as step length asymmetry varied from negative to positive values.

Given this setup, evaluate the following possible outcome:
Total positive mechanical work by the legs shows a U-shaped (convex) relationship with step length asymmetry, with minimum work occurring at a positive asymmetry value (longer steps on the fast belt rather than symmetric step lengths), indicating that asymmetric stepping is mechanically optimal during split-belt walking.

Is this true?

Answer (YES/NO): NO